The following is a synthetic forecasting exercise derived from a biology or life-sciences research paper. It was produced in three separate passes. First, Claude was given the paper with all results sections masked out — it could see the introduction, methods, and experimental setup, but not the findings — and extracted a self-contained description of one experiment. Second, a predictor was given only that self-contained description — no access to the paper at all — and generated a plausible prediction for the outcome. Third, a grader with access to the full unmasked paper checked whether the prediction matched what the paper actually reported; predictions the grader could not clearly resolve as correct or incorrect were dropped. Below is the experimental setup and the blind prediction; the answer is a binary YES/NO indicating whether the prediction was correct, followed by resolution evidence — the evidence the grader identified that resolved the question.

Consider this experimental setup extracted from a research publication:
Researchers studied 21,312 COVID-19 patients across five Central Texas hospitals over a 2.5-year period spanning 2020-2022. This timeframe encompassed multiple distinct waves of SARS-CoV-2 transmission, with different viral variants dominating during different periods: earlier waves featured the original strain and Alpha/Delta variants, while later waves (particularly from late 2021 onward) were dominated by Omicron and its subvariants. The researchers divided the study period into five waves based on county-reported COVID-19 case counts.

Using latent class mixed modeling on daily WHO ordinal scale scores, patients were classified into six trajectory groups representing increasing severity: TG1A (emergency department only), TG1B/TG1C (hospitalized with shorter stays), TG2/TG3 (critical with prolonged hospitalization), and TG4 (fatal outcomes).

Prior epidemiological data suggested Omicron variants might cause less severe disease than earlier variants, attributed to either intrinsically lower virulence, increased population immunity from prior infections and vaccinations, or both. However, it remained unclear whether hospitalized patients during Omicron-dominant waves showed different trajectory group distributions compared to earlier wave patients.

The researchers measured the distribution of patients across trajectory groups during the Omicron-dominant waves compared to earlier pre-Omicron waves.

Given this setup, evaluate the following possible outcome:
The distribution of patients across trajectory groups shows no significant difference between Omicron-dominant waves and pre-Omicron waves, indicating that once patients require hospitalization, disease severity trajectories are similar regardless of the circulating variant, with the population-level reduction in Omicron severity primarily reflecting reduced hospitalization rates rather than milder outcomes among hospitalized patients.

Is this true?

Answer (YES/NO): NO